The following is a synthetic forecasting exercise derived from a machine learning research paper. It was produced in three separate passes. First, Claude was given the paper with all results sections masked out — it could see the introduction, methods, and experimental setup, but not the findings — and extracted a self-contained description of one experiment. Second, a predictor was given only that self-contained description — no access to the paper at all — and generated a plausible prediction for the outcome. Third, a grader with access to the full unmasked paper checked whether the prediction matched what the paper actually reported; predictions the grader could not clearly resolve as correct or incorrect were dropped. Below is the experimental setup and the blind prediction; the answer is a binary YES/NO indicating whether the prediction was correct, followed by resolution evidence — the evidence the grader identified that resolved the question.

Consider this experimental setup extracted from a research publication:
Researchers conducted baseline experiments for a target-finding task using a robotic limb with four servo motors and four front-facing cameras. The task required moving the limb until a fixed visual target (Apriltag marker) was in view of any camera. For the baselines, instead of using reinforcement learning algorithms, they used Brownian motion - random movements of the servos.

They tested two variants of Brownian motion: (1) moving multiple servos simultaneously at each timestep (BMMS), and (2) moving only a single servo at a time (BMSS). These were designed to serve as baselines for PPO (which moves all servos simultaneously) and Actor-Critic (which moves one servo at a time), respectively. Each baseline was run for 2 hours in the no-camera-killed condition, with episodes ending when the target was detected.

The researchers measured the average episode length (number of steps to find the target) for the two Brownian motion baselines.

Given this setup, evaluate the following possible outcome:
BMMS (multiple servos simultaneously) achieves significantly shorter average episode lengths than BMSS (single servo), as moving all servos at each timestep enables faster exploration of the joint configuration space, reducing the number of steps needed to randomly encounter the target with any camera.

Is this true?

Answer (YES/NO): YES